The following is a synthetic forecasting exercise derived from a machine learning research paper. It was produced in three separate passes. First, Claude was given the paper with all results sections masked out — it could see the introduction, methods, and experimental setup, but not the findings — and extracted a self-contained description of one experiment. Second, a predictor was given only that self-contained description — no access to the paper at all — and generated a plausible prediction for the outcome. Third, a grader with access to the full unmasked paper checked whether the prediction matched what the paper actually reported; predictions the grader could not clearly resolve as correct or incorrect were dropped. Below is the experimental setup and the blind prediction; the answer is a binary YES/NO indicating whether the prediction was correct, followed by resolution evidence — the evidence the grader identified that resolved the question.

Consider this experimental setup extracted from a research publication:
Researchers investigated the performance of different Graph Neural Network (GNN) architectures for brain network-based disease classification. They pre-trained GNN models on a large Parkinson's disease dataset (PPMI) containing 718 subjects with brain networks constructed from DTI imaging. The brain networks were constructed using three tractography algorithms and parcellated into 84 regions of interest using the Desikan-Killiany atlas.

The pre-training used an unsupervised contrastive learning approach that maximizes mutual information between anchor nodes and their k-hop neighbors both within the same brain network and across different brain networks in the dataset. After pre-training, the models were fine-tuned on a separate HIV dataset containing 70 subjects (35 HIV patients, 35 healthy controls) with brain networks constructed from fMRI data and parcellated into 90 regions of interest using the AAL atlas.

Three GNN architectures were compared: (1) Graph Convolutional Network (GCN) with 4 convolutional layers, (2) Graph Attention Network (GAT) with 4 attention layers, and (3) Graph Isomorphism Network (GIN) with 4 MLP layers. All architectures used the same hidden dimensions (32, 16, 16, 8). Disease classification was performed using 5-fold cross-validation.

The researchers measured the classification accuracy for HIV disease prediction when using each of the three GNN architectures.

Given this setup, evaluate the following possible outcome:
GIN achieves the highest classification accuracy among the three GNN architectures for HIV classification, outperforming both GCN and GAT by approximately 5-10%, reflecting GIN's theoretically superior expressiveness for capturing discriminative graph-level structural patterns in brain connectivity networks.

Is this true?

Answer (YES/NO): NO